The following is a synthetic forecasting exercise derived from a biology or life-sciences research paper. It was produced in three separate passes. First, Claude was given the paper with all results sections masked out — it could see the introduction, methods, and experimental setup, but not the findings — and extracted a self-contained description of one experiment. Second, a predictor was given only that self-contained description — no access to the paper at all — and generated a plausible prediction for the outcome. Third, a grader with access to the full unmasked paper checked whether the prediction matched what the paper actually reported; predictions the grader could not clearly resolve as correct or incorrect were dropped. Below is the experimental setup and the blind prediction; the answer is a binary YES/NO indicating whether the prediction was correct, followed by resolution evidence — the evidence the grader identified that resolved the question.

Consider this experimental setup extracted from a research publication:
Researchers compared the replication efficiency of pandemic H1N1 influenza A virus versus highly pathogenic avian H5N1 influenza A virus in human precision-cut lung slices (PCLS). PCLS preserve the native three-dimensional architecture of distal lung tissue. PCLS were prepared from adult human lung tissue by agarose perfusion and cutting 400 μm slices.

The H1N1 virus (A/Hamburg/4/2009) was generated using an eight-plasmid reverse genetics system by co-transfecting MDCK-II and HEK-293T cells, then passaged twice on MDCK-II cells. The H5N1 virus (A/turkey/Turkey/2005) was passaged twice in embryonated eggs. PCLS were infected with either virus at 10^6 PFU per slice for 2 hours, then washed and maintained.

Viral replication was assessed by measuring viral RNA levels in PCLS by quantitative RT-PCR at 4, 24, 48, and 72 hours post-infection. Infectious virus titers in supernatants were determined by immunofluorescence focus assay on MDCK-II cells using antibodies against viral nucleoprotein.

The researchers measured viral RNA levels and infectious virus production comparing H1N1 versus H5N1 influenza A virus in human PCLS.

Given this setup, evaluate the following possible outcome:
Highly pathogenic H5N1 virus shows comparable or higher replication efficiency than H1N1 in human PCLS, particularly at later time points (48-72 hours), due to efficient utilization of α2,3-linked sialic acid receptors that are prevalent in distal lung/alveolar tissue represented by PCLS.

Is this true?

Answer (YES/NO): NO